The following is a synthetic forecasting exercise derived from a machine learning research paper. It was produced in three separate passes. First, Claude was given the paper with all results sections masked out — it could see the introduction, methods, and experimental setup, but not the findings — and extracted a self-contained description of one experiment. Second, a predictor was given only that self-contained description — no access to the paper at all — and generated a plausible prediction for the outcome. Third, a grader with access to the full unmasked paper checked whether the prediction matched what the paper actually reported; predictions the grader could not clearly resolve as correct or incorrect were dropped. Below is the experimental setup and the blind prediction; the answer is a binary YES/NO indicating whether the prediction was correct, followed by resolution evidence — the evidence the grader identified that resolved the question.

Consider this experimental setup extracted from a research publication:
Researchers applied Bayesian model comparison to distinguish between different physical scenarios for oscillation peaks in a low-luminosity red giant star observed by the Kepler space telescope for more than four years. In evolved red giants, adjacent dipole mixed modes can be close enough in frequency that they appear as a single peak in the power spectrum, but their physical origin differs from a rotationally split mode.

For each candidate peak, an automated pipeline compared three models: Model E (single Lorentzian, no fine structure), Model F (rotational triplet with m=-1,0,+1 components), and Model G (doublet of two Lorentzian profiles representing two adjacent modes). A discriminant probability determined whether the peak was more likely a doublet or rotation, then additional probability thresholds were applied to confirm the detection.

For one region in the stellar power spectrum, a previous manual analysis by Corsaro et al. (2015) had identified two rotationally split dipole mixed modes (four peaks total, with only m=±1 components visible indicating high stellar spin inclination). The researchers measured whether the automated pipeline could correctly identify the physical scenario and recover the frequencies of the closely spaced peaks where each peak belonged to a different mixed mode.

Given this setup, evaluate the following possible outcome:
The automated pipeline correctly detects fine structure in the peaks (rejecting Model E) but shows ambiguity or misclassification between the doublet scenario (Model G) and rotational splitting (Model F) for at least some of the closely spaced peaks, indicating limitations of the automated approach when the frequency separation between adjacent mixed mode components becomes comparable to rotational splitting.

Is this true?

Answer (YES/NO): NO